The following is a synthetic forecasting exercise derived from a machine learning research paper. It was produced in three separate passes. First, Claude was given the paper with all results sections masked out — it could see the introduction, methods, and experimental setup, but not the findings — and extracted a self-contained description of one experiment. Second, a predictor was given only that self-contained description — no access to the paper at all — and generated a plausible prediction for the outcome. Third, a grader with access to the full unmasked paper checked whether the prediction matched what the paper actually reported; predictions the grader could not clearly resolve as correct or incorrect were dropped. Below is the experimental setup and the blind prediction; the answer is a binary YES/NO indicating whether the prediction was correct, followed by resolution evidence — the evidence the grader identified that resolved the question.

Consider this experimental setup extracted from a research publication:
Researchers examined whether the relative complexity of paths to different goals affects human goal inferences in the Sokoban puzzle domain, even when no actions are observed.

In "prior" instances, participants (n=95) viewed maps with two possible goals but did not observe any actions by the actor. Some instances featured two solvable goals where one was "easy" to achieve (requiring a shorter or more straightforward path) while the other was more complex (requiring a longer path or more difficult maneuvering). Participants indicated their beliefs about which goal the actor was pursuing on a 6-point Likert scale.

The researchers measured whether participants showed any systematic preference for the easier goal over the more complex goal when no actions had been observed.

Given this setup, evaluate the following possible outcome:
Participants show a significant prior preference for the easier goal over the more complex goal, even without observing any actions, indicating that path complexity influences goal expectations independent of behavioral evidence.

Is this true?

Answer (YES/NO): YES